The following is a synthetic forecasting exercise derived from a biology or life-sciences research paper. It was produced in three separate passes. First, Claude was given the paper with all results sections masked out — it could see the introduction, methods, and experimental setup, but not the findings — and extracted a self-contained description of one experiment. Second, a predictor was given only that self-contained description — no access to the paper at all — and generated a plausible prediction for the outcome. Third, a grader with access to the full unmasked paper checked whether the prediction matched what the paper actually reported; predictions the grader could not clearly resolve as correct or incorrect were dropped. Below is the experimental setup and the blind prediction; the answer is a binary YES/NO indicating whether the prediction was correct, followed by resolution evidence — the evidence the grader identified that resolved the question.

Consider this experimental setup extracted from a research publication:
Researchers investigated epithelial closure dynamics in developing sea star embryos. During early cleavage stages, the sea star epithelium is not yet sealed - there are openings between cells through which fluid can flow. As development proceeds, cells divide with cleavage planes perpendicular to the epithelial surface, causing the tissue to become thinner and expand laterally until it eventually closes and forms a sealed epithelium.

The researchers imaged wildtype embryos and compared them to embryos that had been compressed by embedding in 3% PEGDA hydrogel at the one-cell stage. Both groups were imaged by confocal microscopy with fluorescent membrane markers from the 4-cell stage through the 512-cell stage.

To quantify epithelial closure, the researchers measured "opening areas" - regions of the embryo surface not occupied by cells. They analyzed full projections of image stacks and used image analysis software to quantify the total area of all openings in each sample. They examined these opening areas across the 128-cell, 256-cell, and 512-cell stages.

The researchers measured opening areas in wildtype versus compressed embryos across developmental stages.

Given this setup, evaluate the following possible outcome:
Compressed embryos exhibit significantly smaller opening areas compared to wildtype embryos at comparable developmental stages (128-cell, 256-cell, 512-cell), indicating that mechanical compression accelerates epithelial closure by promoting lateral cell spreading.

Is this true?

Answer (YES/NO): YES